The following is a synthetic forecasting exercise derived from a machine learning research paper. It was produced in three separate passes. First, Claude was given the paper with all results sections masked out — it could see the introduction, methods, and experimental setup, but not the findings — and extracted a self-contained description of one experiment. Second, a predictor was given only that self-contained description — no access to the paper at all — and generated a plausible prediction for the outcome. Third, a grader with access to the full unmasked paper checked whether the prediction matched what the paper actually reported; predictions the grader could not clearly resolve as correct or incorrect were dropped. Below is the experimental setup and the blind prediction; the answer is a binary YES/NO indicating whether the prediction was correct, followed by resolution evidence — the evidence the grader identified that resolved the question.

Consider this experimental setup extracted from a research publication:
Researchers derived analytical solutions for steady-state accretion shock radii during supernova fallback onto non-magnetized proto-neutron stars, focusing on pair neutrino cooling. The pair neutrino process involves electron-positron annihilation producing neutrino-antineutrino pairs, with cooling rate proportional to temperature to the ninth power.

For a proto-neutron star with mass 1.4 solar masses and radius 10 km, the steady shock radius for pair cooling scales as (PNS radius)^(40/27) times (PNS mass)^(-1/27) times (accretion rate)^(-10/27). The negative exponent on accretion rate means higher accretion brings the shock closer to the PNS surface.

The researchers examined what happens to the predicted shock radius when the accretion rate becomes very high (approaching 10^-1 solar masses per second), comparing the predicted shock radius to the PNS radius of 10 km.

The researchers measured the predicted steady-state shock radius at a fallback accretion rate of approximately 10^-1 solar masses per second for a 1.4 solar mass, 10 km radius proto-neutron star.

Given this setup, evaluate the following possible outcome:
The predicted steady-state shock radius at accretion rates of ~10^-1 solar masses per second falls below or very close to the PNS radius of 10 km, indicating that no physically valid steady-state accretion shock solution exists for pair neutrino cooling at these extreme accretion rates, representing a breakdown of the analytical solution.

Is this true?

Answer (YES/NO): YES